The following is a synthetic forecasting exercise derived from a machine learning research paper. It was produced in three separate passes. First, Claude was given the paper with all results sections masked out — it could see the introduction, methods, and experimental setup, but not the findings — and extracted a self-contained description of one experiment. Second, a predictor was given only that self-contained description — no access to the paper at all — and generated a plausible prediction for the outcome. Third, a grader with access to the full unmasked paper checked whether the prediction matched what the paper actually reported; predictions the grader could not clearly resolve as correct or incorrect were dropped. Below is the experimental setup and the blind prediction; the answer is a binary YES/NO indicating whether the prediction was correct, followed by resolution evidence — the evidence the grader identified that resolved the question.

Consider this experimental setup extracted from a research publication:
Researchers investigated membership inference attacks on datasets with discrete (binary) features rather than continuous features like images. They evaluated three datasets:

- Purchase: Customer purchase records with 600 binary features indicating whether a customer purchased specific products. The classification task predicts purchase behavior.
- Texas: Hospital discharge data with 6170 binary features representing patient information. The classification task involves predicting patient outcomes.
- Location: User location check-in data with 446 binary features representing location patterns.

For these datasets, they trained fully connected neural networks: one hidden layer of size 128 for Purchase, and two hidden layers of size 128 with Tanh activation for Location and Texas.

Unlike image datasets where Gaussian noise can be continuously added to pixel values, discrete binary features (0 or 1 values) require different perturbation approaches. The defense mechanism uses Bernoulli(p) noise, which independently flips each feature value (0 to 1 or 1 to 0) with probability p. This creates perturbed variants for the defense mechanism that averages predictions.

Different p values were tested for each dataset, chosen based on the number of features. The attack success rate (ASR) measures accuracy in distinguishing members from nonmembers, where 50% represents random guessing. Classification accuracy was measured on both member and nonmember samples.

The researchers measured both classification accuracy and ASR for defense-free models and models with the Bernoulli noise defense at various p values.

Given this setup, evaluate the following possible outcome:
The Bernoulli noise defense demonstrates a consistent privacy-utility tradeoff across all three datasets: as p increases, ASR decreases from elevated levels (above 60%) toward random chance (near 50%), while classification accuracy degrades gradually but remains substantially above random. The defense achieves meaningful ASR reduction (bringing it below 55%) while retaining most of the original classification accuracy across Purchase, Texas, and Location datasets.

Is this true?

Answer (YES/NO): NO